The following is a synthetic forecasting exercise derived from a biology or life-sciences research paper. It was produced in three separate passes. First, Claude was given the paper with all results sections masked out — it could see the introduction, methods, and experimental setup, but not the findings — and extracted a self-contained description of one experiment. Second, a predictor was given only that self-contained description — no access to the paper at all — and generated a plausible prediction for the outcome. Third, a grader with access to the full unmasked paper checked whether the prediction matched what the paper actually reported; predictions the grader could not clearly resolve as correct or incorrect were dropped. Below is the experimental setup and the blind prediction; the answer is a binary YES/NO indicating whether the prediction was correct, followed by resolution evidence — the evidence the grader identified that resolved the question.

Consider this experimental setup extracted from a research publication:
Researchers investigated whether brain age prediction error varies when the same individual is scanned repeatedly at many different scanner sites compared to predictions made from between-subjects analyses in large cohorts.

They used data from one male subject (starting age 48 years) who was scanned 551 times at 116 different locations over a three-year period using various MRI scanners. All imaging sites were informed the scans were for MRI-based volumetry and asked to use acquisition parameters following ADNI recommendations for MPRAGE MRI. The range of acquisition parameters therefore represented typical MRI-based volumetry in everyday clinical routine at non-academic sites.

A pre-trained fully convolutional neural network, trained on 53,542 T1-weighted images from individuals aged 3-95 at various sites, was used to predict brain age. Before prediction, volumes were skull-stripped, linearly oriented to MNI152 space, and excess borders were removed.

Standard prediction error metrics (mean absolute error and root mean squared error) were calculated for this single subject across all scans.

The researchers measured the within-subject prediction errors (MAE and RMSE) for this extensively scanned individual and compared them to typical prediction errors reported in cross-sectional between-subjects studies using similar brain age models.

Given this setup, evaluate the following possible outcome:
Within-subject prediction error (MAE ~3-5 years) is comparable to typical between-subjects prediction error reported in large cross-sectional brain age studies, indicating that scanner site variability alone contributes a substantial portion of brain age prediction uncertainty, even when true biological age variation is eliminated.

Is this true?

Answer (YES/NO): NO